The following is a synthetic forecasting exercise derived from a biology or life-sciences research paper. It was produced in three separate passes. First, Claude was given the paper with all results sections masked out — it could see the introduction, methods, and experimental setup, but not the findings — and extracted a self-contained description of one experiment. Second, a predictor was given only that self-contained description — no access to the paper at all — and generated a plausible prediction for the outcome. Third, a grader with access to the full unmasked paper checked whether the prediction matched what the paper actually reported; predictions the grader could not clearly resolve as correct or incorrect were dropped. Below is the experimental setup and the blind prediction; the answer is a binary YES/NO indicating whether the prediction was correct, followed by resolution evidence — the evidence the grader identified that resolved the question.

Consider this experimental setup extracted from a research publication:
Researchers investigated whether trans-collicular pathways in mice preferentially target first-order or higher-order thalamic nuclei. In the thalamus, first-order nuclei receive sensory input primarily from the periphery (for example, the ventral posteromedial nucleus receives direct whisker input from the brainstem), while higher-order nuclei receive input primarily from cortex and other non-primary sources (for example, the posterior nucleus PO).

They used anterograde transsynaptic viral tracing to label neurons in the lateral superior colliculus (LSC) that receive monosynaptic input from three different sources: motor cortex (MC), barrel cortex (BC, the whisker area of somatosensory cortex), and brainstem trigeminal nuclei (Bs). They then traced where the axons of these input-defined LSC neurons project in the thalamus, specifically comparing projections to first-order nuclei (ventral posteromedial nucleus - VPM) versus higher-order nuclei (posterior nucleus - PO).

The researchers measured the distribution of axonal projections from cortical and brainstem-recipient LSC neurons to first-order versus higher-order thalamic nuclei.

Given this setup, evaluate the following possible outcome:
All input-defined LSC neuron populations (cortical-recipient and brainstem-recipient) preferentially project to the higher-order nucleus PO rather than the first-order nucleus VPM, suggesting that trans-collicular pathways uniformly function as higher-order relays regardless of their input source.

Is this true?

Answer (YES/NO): YES